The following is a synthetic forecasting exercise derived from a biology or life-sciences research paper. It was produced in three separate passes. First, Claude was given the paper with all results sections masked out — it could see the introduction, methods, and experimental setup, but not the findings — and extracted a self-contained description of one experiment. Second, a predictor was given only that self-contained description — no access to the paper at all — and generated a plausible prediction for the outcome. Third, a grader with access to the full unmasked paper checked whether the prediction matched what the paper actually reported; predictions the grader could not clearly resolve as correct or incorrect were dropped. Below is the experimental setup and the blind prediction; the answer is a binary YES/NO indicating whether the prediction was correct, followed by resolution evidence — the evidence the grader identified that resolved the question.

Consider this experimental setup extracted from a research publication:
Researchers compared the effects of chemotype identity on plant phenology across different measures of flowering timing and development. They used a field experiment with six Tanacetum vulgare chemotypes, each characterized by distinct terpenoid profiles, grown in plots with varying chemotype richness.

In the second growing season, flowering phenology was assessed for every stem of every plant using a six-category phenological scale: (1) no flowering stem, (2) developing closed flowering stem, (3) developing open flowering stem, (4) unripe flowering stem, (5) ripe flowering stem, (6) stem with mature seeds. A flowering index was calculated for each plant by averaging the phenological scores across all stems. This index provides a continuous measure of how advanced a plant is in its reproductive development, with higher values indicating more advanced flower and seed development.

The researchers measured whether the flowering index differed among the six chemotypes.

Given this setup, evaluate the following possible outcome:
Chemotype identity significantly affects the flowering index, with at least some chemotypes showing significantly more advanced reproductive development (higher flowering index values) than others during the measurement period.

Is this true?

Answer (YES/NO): YES